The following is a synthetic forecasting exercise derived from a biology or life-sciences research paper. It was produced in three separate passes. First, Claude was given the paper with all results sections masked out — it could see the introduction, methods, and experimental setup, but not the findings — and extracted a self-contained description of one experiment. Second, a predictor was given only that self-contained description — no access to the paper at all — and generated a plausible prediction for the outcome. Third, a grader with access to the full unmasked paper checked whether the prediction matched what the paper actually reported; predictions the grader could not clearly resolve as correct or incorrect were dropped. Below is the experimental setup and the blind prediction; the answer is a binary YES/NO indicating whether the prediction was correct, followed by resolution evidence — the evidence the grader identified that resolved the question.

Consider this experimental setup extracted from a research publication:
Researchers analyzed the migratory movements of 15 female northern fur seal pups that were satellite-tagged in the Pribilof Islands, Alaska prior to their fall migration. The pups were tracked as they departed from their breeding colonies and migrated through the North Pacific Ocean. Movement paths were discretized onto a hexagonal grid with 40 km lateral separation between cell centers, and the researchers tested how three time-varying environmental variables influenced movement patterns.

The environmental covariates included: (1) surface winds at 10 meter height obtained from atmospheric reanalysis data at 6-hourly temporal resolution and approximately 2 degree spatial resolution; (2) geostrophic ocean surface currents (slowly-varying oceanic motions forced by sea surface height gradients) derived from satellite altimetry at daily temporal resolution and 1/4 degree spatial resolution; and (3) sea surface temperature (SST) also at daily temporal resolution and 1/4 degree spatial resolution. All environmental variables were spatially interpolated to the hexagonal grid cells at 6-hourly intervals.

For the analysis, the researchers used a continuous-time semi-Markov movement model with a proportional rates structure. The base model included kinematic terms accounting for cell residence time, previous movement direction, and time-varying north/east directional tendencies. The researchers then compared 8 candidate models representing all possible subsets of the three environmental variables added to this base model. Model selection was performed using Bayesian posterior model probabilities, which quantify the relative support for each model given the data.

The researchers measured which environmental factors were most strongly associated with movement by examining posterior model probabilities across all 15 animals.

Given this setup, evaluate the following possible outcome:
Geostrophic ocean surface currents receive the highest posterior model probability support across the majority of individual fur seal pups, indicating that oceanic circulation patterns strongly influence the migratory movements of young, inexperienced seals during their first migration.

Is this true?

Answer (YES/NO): NO